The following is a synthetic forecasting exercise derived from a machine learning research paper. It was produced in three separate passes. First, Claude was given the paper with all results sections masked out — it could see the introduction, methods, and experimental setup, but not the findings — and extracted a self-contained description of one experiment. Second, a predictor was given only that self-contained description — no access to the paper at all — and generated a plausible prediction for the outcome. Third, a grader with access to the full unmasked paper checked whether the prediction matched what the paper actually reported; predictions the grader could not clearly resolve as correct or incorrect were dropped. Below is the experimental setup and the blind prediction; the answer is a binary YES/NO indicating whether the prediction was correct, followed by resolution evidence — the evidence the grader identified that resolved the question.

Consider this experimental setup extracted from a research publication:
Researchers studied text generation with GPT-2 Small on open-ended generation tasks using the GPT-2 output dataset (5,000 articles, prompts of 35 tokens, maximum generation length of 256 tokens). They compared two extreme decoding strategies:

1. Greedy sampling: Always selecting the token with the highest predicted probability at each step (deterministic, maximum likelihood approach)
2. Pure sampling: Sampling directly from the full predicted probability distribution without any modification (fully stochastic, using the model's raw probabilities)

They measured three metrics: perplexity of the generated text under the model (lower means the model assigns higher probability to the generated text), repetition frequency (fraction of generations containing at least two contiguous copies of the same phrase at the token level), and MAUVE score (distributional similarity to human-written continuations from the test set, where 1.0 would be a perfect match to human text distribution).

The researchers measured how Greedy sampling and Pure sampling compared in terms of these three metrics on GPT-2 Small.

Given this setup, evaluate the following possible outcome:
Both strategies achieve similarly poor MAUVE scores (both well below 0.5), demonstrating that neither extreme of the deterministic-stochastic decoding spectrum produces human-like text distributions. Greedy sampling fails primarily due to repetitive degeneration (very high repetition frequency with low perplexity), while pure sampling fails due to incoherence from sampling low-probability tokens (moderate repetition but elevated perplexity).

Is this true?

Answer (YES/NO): NO